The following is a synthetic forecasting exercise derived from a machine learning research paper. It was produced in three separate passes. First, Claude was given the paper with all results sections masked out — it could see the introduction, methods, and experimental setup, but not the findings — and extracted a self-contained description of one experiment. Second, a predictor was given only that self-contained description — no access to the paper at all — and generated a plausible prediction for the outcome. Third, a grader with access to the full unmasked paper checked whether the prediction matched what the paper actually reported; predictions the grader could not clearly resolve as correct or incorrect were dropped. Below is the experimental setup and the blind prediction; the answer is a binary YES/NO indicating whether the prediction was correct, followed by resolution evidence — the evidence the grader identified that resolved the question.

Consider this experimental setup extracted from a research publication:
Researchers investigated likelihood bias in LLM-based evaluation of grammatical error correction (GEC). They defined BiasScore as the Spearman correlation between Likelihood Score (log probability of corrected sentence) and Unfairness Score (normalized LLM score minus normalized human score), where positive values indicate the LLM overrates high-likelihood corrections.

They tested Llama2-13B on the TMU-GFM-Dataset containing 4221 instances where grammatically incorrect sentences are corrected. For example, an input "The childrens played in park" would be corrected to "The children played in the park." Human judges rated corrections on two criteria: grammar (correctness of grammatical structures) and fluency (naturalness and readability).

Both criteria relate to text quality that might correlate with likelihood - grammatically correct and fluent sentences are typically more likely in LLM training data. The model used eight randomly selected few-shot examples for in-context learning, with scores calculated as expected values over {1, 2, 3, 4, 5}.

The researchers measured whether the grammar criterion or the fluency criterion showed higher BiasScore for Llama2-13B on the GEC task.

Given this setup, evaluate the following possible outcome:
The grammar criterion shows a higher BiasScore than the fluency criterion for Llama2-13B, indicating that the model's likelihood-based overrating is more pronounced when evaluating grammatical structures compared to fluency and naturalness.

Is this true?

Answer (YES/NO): YES